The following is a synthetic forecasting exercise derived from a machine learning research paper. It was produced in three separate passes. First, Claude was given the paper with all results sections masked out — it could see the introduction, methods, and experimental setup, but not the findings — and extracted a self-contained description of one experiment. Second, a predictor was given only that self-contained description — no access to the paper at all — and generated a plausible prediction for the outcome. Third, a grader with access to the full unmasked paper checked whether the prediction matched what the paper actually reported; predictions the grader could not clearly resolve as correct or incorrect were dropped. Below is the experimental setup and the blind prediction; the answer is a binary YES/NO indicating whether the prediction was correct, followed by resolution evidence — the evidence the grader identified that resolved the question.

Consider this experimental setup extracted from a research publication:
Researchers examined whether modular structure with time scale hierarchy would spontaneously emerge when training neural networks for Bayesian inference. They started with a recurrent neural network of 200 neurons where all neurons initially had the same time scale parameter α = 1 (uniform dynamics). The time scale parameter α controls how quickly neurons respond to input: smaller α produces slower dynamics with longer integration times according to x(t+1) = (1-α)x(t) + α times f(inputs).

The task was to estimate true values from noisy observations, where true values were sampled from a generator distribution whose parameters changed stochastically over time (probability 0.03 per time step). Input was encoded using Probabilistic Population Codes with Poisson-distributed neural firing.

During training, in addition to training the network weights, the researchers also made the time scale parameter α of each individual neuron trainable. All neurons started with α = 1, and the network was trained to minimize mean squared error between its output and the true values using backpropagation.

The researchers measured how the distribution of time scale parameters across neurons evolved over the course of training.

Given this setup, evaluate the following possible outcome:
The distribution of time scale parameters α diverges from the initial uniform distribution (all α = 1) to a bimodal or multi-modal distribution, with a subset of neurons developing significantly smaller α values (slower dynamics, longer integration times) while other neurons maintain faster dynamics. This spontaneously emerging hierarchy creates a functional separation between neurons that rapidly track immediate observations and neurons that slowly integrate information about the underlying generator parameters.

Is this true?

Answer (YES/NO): YES